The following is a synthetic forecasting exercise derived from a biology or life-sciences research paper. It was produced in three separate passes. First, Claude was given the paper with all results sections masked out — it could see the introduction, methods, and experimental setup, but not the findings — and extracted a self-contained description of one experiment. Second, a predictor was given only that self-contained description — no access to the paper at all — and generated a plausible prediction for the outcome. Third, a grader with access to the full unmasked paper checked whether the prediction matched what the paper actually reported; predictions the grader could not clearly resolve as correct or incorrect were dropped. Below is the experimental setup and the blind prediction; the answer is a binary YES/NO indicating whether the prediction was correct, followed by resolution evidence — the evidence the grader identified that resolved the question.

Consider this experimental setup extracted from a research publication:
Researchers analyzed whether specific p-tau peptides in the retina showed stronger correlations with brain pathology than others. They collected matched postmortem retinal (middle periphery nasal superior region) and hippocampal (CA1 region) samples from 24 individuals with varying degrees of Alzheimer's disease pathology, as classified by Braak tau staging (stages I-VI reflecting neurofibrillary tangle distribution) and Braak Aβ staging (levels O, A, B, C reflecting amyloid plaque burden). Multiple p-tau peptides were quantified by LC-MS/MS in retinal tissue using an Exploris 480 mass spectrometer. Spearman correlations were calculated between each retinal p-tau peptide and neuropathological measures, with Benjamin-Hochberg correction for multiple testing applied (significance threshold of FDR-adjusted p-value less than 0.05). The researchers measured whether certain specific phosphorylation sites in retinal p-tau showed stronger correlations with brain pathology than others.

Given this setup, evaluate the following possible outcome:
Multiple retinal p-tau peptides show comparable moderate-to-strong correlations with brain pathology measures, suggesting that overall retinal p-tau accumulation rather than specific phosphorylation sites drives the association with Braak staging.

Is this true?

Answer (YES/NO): NO